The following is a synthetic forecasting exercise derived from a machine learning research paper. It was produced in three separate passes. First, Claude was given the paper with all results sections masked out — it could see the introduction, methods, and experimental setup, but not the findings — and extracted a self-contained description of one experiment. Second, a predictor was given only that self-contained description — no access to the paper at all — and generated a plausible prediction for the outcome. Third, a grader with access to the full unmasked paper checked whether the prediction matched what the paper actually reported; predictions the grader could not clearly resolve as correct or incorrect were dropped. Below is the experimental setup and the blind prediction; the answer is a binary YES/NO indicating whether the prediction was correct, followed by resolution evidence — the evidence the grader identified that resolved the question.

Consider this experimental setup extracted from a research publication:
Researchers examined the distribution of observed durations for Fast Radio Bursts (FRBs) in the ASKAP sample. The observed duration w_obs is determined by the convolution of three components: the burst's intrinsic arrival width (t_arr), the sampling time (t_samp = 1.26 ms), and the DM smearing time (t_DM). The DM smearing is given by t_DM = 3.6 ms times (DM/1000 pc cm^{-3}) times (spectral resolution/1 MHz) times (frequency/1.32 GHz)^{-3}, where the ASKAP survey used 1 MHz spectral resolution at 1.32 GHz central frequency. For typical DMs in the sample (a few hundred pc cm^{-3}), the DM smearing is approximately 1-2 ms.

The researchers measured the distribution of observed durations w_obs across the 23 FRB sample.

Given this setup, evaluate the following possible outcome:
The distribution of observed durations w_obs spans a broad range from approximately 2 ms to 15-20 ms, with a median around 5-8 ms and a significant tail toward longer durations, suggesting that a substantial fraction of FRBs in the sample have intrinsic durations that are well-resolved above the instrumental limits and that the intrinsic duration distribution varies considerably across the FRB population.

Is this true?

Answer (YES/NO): NO